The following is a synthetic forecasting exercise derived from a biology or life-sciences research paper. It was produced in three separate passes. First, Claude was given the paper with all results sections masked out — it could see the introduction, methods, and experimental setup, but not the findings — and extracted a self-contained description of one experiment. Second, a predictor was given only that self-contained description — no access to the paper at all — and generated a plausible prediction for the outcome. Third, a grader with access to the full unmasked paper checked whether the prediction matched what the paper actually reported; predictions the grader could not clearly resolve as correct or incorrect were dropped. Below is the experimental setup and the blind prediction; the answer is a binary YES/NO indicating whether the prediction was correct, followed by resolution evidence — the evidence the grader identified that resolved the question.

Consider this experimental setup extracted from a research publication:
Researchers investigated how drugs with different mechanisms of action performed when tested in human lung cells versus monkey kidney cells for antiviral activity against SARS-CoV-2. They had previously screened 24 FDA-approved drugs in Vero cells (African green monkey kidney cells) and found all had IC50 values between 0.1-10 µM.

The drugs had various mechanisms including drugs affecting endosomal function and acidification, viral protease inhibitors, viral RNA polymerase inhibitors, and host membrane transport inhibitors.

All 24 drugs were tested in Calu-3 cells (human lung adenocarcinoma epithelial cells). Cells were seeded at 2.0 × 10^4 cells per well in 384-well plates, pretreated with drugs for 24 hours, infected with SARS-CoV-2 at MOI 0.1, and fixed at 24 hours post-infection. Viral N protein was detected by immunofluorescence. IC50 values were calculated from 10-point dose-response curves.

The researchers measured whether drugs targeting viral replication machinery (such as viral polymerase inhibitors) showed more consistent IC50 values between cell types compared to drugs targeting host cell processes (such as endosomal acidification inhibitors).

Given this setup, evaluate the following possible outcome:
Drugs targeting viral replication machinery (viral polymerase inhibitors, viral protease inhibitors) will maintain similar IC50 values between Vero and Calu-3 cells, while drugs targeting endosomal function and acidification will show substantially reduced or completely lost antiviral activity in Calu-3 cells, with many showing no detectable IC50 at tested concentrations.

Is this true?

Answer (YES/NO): NO